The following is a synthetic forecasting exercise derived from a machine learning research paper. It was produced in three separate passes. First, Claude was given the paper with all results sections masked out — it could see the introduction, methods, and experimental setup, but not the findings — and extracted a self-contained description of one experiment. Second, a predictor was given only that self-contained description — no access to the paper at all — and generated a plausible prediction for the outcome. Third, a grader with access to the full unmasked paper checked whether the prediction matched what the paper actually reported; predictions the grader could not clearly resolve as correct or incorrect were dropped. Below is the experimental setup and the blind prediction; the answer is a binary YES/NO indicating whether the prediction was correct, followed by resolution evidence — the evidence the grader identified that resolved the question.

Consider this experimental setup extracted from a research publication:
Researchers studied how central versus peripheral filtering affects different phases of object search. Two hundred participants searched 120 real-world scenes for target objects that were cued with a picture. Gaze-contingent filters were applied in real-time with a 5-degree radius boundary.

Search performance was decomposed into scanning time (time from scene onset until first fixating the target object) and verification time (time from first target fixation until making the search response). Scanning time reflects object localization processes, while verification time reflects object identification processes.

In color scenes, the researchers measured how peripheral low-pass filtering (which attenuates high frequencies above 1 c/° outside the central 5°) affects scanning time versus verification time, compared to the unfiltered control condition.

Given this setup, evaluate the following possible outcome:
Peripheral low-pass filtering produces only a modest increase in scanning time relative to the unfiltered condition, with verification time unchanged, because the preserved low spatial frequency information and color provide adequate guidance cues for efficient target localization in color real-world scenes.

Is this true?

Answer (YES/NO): NO